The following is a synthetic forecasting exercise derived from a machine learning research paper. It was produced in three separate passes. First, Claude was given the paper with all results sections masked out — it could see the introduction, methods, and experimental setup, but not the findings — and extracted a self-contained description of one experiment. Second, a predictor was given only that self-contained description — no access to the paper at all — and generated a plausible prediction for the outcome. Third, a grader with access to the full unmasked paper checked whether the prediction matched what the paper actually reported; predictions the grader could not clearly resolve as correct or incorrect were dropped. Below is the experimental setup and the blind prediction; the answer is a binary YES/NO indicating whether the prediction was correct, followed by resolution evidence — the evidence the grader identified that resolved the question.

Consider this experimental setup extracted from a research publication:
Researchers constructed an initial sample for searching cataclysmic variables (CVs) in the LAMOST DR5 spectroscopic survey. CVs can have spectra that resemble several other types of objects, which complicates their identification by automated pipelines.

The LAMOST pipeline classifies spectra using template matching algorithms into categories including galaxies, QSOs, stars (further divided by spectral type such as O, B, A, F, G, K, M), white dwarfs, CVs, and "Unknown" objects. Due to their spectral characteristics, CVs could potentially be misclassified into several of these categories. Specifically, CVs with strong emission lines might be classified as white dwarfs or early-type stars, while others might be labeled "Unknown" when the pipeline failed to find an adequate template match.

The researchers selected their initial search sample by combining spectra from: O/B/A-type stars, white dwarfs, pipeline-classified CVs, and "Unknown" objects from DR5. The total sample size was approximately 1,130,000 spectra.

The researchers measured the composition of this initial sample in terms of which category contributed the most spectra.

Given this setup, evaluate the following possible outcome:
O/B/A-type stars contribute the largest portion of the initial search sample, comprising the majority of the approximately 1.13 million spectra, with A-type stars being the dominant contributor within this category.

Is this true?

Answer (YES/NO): NO